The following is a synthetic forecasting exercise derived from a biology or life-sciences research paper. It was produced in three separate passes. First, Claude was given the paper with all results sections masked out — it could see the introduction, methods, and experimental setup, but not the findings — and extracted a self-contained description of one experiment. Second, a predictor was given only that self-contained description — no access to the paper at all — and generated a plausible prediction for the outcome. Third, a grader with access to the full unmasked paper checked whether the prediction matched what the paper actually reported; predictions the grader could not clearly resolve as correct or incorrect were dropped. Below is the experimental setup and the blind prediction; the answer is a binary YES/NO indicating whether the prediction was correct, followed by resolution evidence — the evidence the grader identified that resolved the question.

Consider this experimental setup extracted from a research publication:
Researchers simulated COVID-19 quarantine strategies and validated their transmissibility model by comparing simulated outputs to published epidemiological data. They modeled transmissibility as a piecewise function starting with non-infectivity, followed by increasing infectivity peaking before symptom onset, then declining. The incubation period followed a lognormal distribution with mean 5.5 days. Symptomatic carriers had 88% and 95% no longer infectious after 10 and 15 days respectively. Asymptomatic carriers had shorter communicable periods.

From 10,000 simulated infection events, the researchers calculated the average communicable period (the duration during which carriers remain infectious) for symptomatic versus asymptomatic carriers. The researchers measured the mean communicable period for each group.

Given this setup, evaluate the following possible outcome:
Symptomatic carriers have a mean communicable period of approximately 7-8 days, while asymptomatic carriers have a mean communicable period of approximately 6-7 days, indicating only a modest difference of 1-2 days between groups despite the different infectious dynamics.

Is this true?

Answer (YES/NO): NO